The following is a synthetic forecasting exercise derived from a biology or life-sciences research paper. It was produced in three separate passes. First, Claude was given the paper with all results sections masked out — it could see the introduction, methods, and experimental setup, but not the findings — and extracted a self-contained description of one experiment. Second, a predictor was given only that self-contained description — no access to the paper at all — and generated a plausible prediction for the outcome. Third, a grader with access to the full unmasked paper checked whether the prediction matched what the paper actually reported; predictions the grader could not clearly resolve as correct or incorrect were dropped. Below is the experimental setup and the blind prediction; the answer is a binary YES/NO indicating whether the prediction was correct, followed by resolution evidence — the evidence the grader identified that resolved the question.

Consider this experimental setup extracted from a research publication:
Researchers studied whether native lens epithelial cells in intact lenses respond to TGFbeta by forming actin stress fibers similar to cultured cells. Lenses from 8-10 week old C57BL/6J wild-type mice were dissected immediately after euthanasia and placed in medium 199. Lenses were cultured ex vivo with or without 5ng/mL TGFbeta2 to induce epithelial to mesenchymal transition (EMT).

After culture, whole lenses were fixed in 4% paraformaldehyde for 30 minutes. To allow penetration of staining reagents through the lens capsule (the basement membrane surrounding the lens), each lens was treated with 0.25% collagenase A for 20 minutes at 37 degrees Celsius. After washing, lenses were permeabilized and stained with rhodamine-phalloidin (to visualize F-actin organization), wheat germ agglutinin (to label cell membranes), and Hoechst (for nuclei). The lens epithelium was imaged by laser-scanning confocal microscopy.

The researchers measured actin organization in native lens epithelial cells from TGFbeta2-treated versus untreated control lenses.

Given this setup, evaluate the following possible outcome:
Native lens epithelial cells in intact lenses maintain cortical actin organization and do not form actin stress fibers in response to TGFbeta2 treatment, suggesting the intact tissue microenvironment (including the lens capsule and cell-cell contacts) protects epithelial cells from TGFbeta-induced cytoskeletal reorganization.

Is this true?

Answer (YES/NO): NO